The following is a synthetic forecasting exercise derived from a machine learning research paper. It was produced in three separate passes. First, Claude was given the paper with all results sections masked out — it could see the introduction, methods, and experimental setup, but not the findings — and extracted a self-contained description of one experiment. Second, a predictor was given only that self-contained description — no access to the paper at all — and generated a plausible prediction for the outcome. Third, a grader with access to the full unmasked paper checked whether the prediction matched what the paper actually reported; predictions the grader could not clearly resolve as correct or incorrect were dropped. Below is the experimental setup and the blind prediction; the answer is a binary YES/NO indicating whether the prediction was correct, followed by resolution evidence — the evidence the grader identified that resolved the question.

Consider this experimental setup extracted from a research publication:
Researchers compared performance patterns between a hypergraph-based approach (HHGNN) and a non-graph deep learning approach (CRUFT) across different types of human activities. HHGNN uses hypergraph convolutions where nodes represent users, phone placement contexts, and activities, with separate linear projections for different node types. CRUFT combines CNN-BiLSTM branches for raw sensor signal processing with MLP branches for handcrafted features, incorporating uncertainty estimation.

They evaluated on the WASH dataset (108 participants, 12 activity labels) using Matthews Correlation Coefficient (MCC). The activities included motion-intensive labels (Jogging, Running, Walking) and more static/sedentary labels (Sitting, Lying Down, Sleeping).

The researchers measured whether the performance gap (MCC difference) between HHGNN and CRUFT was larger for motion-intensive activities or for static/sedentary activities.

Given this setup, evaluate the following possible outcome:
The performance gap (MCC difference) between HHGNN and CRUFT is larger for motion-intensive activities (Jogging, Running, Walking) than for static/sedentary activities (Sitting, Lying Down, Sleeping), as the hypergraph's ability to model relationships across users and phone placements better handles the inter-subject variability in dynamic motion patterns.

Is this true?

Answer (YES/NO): YES